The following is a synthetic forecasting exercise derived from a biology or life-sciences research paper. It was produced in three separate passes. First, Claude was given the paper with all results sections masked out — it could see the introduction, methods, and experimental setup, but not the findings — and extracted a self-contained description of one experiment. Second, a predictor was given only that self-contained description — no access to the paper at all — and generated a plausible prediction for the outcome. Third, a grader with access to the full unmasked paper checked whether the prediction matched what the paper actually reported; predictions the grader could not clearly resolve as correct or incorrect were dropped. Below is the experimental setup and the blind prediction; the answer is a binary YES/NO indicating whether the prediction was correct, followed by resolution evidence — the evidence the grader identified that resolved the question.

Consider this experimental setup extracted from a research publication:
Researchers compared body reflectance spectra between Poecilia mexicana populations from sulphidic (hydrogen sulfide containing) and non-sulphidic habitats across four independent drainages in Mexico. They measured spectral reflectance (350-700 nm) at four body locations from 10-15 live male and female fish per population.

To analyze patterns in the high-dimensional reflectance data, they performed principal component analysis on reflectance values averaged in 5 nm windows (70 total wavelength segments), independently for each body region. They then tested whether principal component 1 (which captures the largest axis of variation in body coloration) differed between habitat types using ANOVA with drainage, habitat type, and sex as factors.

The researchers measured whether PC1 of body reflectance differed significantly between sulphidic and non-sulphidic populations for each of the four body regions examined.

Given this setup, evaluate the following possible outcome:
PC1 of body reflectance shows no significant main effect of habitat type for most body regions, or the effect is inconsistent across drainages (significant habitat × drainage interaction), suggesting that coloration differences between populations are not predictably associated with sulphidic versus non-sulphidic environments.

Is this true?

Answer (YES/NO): NO